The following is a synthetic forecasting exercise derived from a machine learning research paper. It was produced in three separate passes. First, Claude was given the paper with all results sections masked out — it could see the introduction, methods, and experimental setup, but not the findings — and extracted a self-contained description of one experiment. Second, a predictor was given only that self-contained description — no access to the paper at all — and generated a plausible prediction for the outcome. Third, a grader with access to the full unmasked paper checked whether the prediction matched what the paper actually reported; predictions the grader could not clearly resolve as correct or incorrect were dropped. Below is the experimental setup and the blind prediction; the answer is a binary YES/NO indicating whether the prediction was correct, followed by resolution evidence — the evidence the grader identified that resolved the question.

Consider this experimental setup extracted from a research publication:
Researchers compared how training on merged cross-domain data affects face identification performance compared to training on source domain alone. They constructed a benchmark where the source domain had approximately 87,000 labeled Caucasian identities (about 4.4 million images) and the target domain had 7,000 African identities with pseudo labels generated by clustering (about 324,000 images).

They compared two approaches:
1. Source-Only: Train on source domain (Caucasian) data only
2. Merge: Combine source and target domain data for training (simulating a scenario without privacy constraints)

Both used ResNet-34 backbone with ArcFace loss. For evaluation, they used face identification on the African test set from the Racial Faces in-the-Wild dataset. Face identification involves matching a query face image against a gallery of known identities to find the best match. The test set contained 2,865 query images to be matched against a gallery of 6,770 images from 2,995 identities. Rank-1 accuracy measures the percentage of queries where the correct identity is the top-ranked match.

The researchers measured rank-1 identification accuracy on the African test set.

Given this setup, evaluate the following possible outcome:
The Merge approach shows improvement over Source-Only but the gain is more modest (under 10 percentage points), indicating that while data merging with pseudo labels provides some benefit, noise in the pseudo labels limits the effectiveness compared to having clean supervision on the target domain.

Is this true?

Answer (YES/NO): YES